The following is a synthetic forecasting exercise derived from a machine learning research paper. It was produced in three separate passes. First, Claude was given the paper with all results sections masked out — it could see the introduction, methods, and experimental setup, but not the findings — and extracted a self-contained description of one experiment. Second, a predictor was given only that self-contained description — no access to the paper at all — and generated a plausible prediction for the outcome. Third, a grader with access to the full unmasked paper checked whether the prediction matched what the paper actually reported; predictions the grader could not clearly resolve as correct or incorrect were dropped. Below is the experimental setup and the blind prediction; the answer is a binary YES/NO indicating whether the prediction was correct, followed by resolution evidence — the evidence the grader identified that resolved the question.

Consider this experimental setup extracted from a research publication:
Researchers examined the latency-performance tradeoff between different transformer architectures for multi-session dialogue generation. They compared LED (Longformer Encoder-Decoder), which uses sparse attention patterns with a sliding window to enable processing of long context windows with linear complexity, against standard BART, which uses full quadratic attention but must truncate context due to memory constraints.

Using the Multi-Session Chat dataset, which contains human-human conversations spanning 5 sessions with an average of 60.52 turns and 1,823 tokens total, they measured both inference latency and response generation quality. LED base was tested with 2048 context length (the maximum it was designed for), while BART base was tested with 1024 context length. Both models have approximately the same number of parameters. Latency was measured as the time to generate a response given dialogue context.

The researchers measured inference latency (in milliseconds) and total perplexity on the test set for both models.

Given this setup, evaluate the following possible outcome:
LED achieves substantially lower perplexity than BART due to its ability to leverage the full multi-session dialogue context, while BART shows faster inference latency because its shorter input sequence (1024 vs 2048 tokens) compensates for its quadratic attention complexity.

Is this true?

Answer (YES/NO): NO